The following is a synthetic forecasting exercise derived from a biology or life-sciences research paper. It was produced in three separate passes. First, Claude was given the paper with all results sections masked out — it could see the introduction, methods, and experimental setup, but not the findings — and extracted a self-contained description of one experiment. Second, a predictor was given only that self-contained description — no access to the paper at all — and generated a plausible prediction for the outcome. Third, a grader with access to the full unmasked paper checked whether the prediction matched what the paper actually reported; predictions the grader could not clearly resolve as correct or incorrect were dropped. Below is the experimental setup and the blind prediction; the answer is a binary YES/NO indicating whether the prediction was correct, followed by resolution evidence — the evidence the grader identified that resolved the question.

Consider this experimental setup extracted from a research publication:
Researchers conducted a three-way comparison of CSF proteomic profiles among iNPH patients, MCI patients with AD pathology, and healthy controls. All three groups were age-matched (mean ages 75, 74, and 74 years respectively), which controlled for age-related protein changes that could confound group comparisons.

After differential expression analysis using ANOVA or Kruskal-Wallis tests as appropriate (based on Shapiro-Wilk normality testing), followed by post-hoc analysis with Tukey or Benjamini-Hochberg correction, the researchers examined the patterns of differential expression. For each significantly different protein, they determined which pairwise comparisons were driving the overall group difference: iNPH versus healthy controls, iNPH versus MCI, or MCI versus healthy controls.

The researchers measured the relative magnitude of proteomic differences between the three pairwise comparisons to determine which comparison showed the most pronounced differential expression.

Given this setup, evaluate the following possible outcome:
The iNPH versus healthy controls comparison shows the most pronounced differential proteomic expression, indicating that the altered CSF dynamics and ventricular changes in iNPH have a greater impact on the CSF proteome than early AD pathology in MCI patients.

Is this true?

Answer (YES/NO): NO